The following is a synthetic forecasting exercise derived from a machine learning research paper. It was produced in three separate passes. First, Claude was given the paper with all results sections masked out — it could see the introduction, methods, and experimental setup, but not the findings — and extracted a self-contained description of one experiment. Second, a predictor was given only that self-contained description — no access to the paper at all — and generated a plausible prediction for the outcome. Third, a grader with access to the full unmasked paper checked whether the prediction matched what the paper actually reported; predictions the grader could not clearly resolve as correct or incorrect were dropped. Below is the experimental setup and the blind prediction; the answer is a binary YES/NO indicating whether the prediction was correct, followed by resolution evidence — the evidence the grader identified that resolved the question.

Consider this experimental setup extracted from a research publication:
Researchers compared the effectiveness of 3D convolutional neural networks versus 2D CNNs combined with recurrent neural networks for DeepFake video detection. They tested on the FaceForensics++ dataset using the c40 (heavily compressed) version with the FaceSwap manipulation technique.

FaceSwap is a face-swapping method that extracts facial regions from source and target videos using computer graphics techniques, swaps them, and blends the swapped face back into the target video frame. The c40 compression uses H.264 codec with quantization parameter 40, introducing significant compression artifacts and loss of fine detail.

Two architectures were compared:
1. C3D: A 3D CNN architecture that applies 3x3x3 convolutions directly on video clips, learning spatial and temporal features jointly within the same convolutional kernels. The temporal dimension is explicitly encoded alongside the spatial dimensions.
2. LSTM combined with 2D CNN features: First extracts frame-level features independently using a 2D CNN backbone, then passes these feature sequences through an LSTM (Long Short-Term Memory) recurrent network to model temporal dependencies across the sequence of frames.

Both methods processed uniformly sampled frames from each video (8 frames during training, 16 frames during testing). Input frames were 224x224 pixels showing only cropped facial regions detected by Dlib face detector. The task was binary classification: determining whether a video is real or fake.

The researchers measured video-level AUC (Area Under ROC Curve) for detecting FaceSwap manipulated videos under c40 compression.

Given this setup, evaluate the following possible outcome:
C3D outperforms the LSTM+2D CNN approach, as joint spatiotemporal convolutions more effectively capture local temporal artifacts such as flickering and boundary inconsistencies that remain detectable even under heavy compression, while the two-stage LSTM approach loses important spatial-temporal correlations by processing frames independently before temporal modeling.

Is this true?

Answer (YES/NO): NO